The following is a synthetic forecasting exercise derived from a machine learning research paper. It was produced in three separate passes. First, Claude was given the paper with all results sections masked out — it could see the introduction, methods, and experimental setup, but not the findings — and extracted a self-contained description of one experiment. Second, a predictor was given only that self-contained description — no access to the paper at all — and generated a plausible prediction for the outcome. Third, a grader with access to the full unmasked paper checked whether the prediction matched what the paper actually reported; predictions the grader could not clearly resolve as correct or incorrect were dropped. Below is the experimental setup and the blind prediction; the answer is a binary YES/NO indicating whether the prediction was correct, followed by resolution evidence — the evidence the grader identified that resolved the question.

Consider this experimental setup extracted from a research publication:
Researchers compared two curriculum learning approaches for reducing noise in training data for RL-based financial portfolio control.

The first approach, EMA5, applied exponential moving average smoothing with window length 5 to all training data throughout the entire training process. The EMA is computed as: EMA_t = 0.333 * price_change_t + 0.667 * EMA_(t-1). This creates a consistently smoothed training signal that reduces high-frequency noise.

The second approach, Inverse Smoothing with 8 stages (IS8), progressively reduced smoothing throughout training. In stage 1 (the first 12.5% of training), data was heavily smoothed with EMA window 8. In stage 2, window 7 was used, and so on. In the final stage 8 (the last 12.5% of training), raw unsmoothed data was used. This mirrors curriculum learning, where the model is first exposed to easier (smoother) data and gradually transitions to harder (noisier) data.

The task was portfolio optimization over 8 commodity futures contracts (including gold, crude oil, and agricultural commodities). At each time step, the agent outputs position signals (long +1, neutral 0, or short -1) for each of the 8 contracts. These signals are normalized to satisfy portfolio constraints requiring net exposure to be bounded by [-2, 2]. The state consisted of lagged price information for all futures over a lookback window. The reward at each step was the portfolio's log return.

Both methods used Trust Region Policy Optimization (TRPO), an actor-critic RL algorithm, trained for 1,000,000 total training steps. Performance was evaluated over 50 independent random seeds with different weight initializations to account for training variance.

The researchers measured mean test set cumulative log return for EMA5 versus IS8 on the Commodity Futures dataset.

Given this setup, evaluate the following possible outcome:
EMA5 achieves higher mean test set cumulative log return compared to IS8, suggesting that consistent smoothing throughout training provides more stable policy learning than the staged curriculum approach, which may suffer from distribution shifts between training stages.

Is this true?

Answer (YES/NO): NO